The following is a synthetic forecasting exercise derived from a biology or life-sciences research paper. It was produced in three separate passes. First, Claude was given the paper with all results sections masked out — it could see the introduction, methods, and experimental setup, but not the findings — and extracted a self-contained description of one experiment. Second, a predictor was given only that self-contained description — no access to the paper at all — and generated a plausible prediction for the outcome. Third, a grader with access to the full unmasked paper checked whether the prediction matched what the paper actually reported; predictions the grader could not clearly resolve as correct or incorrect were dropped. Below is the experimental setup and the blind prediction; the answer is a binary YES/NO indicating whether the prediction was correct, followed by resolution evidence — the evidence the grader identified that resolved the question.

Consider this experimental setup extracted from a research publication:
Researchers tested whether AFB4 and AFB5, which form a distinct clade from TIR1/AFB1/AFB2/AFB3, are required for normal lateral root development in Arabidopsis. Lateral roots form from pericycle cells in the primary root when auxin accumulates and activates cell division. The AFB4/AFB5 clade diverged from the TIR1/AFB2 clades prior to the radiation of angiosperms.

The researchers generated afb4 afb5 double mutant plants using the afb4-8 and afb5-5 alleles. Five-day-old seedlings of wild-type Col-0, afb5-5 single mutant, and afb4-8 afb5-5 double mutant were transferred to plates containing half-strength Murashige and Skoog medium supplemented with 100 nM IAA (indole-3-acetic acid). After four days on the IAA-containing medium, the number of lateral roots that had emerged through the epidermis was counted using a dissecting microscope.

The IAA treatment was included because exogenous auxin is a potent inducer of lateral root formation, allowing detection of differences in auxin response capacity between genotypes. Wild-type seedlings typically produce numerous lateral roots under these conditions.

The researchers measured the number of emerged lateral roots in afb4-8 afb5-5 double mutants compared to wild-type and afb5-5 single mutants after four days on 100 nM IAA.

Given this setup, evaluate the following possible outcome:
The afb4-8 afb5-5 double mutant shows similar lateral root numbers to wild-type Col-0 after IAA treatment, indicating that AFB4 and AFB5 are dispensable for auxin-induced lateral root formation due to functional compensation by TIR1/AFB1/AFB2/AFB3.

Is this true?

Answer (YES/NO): NO